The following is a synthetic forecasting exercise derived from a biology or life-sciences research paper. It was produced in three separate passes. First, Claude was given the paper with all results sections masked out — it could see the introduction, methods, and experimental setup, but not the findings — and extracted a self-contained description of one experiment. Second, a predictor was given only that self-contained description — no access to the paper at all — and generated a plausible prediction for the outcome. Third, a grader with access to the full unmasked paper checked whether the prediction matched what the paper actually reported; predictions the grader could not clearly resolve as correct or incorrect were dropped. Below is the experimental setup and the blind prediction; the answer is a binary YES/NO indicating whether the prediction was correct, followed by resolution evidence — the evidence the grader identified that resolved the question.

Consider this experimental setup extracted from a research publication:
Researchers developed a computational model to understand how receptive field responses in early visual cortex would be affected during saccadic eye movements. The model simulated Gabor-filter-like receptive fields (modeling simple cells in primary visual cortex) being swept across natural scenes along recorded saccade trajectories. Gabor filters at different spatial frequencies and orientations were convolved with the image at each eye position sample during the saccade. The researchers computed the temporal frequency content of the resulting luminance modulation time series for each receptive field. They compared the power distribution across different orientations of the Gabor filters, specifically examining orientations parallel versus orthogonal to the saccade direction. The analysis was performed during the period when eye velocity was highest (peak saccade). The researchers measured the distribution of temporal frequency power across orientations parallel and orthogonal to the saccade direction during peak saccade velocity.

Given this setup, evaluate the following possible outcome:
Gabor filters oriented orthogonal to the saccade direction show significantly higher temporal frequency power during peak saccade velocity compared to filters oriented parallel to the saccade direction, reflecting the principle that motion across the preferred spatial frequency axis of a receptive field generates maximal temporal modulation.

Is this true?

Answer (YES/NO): YES